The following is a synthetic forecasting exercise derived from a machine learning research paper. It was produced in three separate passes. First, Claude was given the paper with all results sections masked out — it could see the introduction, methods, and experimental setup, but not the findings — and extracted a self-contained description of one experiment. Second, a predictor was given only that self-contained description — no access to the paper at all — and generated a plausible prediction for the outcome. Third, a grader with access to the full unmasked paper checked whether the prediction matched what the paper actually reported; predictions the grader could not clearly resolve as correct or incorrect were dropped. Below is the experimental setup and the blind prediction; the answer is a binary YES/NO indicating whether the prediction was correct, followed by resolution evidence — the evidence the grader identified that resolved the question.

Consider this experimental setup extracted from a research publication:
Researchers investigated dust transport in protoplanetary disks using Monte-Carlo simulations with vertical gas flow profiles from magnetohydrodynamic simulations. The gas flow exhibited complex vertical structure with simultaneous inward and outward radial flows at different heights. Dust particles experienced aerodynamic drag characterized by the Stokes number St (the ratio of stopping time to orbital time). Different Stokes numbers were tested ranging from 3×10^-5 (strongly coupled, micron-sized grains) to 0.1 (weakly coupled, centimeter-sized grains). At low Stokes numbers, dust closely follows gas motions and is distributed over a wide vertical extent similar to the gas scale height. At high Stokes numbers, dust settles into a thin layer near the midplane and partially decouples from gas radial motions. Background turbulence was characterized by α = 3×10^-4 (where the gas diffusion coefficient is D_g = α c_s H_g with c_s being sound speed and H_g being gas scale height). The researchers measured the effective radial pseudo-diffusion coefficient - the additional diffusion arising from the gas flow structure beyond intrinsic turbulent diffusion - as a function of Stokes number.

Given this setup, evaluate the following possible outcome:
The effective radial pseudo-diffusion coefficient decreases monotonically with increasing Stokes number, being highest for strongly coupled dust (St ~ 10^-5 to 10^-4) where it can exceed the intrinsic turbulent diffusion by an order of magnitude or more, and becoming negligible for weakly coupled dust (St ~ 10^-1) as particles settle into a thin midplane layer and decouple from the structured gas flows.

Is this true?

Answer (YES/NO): YES